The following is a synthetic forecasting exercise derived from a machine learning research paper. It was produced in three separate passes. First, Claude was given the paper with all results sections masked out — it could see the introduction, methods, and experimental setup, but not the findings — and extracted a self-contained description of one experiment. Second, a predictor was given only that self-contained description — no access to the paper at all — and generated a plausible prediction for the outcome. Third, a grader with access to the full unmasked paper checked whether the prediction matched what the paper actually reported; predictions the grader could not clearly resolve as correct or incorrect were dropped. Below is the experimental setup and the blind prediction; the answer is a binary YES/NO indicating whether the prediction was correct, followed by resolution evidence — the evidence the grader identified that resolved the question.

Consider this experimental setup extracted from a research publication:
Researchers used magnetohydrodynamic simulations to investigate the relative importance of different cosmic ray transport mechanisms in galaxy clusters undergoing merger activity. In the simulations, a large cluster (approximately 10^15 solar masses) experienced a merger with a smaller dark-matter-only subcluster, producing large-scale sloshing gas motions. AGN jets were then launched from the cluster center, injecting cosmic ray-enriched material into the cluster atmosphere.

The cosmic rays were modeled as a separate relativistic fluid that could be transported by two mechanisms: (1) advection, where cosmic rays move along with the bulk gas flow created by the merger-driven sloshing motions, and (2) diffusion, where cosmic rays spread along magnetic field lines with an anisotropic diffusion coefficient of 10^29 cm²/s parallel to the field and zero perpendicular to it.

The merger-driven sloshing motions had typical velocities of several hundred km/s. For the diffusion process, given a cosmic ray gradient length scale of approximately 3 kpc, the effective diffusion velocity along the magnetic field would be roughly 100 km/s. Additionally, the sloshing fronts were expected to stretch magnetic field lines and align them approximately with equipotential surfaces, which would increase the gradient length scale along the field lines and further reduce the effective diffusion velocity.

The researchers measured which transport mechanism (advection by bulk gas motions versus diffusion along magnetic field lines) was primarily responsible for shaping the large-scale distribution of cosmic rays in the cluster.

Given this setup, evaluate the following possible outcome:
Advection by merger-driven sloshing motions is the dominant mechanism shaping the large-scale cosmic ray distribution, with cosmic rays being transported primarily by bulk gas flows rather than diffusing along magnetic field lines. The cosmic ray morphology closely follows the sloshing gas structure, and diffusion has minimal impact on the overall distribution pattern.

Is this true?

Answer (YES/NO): YES